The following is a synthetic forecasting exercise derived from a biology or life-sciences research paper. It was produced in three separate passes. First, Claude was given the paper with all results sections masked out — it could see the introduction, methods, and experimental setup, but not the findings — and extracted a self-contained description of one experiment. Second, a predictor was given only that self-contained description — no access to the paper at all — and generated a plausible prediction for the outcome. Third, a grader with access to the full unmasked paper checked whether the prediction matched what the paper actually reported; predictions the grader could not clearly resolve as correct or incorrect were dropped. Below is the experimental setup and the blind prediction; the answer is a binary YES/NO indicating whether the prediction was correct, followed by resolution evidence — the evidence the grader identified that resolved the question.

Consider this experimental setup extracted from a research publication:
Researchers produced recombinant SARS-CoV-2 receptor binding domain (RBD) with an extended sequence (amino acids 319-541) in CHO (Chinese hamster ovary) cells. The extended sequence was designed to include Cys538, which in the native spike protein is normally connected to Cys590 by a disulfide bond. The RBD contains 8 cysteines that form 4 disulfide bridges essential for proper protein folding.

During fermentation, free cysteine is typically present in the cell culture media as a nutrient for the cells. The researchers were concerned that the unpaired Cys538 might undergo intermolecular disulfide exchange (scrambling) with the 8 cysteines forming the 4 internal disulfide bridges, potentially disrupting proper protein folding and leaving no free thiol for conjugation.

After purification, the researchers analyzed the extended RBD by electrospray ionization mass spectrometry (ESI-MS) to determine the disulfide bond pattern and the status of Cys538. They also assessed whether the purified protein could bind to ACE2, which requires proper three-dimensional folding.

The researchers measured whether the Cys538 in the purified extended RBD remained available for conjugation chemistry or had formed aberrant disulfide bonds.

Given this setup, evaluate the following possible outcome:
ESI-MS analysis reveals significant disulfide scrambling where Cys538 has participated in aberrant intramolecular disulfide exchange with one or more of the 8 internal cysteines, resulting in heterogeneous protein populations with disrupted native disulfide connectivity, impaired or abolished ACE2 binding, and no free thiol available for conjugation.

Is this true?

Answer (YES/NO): NO